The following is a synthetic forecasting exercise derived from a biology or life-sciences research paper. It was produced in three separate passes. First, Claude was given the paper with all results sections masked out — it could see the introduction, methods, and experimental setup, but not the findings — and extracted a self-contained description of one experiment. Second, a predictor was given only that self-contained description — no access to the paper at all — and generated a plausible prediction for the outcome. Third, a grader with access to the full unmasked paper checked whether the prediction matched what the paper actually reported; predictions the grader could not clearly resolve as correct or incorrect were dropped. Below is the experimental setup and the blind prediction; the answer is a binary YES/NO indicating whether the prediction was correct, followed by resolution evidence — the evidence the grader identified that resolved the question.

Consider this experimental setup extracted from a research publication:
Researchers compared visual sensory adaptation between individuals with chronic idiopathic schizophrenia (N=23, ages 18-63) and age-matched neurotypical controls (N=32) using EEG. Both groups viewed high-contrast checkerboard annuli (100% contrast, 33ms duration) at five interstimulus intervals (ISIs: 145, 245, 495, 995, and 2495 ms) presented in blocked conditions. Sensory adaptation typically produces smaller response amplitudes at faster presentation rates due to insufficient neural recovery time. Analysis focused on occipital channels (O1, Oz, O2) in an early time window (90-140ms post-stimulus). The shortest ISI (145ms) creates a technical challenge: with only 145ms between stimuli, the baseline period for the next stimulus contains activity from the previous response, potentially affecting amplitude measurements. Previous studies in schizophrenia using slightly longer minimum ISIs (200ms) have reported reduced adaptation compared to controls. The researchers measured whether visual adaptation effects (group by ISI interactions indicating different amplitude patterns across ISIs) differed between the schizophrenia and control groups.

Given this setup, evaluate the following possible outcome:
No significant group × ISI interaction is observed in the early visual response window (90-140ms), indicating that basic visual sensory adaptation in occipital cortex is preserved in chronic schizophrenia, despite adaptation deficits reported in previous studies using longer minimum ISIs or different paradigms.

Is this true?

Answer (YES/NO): YES